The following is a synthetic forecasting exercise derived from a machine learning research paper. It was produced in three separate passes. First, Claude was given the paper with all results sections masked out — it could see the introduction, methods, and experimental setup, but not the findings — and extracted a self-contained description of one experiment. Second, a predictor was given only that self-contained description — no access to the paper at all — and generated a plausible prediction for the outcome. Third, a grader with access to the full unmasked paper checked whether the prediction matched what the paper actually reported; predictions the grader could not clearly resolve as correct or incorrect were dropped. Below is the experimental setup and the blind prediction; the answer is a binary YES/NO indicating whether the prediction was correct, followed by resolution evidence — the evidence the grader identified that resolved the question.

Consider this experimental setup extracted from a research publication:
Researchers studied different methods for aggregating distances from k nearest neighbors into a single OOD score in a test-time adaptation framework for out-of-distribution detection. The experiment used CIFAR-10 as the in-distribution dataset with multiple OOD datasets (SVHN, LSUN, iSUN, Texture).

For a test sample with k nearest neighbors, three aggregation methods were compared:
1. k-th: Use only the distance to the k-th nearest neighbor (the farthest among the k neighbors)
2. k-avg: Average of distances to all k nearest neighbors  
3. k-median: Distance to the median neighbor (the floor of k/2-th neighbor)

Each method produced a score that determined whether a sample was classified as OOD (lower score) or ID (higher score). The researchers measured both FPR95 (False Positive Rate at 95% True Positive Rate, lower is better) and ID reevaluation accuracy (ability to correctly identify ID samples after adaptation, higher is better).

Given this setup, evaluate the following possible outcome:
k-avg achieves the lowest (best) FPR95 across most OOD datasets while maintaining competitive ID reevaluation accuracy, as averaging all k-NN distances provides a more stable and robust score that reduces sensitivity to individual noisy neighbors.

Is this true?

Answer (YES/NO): NO